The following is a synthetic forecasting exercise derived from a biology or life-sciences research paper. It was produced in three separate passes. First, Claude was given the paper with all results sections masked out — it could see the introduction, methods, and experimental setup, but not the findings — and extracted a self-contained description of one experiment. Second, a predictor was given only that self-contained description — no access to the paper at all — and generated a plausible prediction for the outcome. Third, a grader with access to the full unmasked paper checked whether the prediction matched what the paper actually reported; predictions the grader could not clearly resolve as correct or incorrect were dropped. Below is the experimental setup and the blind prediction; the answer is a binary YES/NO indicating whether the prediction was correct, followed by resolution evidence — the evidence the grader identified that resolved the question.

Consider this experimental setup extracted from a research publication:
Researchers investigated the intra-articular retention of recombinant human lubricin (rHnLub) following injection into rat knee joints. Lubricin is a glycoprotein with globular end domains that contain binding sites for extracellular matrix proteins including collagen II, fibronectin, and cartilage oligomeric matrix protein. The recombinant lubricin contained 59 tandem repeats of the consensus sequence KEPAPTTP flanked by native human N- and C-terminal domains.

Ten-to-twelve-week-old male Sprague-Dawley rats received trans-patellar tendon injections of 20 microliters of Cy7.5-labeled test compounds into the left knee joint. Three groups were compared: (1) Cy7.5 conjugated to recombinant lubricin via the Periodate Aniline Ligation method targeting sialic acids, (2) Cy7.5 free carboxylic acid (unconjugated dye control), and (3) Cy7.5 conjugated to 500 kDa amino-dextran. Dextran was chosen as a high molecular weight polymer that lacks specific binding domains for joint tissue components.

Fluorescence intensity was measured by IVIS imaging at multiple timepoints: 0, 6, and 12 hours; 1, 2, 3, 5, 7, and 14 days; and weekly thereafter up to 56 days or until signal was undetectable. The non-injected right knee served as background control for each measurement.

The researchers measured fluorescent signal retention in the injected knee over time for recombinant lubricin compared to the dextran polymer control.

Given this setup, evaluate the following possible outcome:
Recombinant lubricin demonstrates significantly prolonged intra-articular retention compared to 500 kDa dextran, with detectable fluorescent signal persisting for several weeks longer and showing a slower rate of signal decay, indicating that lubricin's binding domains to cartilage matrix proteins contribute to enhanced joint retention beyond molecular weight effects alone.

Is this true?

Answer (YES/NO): YES